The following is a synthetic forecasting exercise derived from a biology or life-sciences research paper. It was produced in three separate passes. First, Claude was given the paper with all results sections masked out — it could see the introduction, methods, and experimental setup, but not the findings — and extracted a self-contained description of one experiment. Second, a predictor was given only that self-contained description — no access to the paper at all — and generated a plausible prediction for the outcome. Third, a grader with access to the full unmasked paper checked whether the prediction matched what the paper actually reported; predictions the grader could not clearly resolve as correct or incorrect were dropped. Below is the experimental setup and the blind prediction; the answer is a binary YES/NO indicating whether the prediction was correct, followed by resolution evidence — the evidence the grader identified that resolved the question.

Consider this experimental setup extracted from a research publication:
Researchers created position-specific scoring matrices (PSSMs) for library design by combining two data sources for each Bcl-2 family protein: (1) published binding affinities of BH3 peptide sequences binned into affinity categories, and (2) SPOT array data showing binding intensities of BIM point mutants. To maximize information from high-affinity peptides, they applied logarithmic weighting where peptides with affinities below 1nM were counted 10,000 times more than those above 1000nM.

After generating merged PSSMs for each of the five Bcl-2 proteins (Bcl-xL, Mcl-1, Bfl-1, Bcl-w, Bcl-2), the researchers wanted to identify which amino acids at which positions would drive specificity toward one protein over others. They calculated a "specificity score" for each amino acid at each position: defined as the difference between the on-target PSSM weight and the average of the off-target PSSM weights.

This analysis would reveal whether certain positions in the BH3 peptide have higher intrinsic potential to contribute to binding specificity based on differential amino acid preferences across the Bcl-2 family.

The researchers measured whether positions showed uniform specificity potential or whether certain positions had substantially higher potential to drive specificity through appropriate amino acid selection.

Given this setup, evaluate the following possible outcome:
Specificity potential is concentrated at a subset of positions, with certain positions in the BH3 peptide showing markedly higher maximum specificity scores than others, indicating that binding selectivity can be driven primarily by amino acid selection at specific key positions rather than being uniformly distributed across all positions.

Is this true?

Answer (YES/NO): YES